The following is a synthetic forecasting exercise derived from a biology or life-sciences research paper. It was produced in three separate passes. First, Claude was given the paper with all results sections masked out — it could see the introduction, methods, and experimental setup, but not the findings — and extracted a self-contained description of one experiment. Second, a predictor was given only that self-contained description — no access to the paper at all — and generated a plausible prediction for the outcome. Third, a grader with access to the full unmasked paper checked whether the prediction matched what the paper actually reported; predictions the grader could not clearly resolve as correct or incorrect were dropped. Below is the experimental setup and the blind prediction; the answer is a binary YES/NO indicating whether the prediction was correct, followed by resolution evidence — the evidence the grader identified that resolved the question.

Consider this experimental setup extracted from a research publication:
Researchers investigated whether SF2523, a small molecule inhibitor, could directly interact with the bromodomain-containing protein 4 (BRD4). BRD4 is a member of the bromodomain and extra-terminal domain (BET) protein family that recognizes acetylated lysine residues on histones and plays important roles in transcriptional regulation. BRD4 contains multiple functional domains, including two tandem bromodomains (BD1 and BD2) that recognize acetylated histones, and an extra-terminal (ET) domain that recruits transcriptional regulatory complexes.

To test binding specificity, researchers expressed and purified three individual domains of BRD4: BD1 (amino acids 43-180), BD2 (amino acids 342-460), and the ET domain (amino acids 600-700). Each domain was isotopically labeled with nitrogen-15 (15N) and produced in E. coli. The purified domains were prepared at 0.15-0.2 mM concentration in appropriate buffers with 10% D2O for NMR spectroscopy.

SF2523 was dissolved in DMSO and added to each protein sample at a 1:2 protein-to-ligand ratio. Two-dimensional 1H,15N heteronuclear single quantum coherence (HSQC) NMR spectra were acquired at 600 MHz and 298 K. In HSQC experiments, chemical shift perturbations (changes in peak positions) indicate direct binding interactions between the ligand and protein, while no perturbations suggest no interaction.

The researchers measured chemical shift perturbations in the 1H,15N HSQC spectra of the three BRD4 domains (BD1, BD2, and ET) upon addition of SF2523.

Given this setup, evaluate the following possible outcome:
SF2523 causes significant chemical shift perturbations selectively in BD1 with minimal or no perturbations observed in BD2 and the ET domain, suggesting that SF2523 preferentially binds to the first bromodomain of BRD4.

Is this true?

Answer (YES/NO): NO